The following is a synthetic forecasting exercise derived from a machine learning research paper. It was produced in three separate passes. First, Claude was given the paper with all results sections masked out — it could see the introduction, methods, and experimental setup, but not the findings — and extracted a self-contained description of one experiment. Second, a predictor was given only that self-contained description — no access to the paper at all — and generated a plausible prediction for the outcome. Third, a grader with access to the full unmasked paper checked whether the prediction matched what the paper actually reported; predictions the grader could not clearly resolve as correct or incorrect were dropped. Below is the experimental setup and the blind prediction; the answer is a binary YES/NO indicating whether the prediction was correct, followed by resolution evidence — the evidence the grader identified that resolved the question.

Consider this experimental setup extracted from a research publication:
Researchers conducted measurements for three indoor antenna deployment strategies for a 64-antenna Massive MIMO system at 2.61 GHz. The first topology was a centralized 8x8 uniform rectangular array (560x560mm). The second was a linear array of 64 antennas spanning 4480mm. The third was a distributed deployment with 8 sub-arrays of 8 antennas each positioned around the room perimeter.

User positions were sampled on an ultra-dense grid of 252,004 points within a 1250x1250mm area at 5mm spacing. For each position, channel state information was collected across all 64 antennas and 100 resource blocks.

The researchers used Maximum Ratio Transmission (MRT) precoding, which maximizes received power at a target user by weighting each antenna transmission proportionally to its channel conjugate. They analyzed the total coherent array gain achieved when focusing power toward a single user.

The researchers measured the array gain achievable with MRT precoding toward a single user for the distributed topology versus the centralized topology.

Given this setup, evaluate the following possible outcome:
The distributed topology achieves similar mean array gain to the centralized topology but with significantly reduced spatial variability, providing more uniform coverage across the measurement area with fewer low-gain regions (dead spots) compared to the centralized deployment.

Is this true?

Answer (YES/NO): NO